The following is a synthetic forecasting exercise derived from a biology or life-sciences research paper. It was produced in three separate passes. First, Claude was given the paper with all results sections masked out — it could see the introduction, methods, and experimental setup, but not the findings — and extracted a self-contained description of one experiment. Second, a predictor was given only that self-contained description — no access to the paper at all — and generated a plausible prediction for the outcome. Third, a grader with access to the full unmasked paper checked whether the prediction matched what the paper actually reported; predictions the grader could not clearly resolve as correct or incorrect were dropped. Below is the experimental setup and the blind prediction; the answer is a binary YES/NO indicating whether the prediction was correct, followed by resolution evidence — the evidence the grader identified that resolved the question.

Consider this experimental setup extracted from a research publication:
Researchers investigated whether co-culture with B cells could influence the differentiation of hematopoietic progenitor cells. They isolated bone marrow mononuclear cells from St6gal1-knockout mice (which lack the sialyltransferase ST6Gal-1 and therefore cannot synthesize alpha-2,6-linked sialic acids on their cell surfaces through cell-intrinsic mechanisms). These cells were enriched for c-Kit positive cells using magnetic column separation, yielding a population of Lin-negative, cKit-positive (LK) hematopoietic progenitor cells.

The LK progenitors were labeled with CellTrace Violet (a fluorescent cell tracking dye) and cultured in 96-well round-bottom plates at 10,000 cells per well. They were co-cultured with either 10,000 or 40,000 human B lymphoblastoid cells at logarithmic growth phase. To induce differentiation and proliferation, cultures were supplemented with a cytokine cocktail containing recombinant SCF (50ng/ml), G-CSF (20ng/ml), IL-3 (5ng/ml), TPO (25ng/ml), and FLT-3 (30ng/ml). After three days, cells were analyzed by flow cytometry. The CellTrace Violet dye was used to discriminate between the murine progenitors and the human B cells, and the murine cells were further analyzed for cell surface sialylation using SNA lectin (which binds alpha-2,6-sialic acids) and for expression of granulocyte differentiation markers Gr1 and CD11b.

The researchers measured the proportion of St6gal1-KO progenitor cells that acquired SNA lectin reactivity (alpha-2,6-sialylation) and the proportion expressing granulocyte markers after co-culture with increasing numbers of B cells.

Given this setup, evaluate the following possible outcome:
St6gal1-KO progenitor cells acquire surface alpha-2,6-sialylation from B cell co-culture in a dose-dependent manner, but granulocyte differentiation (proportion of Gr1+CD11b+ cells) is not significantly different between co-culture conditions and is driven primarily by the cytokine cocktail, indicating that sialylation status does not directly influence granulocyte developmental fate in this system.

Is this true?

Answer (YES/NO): NO